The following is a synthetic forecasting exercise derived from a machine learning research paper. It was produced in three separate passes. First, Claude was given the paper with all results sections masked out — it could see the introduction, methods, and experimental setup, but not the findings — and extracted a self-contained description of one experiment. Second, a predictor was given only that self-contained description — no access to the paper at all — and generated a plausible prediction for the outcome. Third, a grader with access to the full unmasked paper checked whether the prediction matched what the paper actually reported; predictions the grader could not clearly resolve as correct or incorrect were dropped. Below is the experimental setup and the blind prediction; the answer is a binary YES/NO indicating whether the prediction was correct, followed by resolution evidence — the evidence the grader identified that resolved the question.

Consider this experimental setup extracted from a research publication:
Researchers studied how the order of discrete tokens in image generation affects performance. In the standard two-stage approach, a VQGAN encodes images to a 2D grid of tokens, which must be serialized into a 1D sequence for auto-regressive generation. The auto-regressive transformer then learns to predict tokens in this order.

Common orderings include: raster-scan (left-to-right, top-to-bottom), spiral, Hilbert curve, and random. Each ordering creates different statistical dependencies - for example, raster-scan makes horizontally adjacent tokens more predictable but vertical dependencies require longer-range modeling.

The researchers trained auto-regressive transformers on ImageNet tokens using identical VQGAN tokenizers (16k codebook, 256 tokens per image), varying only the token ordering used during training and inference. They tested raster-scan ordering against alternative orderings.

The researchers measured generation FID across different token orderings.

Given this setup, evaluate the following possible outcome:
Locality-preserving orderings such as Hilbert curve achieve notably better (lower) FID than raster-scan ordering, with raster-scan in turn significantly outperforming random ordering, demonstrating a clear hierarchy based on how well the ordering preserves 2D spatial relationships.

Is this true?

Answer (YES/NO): NO